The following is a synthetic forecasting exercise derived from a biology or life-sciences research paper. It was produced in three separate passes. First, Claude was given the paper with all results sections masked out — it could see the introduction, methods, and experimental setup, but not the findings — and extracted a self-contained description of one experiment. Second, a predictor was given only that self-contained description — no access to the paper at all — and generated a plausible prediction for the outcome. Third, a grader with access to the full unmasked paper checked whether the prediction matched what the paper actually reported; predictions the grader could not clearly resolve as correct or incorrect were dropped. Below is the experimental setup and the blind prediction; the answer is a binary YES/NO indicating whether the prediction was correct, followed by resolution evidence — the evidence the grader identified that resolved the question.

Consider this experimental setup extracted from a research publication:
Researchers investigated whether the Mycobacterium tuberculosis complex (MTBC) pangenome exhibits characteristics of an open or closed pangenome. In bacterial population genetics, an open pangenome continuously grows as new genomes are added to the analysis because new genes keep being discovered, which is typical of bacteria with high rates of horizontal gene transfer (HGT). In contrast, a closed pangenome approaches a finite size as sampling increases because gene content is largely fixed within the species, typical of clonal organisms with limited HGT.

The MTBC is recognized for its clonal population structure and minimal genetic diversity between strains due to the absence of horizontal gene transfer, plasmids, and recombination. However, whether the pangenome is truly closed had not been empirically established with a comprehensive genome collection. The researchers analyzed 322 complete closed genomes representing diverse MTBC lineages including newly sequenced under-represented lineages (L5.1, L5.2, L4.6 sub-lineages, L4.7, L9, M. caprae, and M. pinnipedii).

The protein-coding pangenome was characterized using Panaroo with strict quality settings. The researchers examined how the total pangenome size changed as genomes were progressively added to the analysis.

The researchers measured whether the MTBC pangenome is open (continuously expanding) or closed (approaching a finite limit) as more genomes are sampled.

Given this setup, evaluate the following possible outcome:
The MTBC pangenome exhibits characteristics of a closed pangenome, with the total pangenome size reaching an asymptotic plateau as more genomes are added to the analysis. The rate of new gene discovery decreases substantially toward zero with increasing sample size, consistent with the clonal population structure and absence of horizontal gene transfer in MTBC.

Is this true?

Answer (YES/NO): YES